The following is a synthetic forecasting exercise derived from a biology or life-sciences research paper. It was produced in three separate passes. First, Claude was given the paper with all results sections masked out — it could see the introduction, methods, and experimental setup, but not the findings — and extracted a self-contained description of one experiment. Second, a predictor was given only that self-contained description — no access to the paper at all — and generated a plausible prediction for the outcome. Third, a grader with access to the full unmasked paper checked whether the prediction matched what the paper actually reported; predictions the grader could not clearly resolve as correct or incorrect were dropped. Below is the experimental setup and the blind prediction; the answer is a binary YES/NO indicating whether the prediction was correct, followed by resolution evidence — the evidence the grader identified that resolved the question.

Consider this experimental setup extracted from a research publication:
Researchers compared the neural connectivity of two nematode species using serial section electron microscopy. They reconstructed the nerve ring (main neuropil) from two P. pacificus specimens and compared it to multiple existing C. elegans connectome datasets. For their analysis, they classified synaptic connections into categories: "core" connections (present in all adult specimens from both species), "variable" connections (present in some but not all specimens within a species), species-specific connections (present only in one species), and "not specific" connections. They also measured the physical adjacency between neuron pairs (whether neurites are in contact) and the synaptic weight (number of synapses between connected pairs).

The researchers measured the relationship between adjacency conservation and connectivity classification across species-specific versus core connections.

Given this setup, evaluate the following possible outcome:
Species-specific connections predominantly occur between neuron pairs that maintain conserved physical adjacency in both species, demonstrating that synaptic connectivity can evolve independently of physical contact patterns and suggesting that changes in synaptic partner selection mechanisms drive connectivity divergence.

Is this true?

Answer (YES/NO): NO